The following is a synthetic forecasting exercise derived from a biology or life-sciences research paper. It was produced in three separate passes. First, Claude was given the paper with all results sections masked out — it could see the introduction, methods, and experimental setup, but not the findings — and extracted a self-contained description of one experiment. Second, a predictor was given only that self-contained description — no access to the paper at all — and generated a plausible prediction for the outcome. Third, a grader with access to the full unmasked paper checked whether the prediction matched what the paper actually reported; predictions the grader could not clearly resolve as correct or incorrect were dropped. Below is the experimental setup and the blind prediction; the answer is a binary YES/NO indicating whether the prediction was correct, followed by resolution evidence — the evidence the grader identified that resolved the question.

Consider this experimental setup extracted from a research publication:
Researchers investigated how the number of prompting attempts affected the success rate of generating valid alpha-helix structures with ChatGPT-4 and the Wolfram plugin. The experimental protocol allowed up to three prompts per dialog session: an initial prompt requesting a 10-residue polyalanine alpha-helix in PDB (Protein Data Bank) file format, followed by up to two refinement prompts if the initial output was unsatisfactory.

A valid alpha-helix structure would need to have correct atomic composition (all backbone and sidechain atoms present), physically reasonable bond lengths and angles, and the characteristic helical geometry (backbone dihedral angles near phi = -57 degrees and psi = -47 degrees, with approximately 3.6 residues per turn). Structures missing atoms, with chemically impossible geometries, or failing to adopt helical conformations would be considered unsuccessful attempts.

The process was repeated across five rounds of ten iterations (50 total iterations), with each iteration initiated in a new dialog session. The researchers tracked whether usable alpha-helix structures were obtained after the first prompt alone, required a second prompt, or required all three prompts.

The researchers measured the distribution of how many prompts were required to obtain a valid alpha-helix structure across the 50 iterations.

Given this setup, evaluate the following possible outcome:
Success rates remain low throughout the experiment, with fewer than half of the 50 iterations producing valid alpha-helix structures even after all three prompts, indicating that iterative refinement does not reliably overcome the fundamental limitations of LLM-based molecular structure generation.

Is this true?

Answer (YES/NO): NO